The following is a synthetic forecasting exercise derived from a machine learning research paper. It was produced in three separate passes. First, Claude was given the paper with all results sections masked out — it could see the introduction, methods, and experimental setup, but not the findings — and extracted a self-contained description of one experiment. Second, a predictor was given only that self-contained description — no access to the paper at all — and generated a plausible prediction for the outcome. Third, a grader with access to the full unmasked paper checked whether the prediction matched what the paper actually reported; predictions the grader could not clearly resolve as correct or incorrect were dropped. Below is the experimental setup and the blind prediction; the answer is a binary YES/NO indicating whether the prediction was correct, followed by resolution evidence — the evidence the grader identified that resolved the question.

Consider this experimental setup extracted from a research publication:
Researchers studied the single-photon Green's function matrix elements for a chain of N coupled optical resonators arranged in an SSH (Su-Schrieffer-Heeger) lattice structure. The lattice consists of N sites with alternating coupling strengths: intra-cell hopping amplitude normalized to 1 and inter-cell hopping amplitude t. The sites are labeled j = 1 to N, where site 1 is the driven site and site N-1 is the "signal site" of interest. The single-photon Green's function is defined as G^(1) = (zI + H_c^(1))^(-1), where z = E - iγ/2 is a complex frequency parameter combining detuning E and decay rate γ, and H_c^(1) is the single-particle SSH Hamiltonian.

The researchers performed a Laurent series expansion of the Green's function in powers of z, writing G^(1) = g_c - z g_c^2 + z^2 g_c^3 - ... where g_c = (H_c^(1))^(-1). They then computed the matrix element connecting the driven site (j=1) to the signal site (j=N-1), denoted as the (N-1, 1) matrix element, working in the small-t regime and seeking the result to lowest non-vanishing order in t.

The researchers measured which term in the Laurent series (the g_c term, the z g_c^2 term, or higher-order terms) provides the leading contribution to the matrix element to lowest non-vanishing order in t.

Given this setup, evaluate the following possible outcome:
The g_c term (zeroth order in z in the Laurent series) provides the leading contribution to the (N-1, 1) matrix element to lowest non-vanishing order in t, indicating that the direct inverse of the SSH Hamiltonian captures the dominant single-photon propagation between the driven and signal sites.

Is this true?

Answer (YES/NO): NO